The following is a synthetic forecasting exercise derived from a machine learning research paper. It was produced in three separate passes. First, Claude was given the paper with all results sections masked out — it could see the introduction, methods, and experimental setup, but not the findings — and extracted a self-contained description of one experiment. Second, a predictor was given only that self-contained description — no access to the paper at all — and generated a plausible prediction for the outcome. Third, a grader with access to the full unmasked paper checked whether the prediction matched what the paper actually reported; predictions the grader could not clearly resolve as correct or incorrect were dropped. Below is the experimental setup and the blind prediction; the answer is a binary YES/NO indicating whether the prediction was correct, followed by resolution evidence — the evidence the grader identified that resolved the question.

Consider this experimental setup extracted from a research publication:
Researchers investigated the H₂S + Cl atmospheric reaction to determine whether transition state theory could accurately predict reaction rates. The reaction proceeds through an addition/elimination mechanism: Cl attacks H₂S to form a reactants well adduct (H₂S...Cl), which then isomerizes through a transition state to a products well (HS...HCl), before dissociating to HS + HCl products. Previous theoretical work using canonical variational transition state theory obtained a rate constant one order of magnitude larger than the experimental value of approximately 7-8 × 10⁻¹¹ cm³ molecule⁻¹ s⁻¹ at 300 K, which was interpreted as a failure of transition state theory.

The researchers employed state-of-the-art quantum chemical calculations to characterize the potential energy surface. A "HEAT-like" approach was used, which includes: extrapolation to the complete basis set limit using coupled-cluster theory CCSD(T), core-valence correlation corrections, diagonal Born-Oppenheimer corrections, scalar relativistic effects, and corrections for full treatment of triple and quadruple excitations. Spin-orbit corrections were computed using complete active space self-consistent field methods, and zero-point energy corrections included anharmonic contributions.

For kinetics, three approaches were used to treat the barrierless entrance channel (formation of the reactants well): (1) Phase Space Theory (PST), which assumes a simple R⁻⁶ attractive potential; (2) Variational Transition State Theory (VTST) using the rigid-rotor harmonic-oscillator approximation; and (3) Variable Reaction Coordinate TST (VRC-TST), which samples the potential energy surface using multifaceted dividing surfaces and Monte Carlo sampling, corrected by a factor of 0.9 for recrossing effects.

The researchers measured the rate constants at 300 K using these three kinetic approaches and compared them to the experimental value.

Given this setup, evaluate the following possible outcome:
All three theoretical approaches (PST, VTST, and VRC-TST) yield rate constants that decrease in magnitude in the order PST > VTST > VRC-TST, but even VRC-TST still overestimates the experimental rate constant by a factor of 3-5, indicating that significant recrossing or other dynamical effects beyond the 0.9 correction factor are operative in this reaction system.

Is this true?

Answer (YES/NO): NO